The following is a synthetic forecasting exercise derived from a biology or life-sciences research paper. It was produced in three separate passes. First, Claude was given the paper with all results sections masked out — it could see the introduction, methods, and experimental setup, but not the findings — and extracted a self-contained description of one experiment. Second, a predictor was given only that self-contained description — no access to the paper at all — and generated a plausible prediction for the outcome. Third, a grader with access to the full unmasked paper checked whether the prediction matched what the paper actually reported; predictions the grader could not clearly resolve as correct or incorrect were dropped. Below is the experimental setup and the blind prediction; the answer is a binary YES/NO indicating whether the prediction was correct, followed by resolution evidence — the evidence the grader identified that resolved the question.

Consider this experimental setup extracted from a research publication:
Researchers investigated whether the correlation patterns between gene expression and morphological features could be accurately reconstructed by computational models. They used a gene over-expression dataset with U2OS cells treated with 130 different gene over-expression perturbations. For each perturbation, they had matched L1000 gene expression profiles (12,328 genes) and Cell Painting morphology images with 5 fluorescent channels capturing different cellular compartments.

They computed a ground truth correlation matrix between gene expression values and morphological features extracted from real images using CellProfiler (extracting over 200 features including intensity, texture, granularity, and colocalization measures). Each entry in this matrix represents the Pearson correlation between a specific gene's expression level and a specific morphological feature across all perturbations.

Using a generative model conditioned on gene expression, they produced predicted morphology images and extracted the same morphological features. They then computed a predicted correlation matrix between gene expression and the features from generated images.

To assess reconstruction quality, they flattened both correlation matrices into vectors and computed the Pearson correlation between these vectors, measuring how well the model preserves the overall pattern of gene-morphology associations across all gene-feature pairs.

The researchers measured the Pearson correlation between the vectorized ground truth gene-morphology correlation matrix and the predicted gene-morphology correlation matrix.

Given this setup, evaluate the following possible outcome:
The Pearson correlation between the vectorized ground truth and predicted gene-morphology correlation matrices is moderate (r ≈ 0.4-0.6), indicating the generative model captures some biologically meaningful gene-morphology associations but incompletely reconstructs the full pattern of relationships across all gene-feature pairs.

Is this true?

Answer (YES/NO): YES